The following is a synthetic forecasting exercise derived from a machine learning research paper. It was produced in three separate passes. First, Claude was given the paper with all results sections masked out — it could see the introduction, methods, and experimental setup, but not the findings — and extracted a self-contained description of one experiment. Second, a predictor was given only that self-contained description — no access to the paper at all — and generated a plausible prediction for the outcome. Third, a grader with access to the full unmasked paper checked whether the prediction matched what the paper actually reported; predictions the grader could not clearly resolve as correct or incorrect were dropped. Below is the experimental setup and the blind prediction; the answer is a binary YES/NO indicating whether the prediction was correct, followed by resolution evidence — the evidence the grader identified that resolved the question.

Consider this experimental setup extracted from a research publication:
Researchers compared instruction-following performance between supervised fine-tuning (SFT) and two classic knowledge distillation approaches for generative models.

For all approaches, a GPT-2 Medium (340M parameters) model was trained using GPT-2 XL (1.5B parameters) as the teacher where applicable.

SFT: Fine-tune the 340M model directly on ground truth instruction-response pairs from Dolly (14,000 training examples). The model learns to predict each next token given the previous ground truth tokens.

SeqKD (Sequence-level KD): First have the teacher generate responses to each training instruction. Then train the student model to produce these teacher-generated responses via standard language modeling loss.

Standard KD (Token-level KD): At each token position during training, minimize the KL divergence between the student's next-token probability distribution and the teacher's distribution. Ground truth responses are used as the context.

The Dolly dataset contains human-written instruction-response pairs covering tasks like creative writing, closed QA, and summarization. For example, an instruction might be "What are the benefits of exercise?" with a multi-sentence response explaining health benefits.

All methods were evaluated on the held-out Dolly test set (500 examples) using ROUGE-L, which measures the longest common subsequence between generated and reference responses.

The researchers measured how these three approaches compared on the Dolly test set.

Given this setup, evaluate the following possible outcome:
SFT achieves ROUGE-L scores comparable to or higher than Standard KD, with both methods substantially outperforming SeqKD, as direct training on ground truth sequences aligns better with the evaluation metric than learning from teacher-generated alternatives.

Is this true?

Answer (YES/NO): NO